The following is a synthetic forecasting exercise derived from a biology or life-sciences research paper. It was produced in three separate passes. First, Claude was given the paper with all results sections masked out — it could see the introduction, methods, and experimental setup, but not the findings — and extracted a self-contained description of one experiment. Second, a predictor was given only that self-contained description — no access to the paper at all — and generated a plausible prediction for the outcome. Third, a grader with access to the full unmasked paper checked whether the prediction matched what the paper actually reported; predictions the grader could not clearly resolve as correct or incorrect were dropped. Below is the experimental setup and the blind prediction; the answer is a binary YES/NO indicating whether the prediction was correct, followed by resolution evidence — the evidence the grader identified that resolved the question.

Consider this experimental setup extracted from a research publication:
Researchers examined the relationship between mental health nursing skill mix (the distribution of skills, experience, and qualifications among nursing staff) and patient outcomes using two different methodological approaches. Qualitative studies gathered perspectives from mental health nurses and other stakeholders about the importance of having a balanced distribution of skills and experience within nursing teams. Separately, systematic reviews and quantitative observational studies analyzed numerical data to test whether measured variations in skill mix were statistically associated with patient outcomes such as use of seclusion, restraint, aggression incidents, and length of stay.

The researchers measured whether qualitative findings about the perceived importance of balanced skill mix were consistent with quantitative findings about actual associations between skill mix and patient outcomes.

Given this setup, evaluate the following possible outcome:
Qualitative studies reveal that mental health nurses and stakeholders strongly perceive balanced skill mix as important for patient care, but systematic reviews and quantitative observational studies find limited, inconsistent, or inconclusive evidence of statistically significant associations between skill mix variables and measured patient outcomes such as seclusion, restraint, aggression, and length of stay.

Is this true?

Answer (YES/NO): YES